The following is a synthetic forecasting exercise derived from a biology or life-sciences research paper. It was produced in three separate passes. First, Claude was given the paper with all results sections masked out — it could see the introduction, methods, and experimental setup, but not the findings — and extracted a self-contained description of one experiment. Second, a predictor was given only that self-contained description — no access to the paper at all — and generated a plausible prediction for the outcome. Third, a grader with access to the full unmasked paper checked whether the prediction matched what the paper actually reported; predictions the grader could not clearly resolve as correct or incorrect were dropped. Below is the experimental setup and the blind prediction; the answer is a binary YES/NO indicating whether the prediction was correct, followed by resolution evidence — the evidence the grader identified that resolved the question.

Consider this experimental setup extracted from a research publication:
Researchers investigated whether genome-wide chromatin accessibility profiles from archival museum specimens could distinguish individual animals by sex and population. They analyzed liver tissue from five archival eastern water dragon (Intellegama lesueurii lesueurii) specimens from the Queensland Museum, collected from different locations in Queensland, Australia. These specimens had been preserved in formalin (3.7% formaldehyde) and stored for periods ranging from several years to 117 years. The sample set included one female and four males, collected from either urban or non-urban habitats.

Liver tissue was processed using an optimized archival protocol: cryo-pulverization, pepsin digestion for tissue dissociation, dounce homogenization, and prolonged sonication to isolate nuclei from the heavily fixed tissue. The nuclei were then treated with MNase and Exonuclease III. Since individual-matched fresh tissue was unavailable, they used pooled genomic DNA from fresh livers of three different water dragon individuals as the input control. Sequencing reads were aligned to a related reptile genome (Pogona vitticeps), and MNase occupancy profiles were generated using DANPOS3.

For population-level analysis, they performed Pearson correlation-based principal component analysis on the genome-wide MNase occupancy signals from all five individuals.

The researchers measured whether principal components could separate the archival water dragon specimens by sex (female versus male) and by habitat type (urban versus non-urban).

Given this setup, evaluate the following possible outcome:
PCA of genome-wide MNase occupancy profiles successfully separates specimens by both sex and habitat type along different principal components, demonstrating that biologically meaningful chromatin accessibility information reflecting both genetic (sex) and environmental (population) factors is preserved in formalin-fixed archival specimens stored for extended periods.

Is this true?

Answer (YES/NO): YES